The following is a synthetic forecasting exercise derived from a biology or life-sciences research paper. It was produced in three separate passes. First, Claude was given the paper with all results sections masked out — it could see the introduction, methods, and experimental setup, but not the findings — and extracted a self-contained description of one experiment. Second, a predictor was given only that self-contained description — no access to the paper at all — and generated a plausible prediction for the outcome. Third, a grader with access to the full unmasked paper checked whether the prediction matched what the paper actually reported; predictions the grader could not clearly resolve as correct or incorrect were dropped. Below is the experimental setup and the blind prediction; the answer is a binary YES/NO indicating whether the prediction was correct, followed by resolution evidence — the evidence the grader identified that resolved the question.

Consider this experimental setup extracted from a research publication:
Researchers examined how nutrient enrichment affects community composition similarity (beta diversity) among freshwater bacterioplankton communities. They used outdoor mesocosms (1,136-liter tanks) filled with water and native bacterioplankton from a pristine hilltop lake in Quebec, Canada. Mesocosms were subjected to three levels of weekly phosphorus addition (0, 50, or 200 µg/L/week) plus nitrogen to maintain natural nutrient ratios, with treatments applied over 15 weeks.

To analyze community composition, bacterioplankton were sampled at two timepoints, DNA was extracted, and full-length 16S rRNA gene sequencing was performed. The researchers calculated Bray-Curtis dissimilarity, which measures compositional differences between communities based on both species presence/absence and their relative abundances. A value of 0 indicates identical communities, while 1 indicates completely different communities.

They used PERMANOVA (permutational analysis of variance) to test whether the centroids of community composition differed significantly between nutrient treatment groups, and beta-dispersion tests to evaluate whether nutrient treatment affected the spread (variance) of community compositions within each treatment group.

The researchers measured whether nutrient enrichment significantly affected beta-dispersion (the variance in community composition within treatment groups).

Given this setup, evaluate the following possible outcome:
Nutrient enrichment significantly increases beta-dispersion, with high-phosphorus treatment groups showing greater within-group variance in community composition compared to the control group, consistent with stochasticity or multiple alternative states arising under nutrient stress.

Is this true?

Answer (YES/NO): NO